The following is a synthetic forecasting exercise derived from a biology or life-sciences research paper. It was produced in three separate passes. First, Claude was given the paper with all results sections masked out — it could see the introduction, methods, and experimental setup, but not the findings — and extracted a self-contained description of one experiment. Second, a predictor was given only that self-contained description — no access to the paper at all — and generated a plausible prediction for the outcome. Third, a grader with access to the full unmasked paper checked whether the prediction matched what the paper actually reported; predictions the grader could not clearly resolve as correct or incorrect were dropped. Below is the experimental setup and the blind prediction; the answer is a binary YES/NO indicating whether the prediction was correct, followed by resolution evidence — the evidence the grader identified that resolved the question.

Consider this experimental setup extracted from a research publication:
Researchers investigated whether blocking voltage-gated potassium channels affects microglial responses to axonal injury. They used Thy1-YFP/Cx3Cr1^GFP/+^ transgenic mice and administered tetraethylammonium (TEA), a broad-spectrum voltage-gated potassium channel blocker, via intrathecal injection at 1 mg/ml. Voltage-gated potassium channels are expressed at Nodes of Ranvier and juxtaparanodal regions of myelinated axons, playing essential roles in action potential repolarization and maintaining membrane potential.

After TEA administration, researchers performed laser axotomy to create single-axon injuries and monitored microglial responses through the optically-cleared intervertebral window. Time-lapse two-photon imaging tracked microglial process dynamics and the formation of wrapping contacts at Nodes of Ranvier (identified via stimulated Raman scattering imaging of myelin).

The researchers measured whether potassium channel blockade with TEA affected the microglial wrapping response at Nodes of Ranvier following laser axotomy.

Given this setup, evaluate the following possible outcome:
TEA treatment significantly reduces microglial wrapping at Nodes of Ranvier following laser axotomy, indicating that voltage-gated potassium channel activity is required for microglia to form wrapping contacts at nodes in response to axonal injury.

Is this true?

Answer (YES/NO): NO